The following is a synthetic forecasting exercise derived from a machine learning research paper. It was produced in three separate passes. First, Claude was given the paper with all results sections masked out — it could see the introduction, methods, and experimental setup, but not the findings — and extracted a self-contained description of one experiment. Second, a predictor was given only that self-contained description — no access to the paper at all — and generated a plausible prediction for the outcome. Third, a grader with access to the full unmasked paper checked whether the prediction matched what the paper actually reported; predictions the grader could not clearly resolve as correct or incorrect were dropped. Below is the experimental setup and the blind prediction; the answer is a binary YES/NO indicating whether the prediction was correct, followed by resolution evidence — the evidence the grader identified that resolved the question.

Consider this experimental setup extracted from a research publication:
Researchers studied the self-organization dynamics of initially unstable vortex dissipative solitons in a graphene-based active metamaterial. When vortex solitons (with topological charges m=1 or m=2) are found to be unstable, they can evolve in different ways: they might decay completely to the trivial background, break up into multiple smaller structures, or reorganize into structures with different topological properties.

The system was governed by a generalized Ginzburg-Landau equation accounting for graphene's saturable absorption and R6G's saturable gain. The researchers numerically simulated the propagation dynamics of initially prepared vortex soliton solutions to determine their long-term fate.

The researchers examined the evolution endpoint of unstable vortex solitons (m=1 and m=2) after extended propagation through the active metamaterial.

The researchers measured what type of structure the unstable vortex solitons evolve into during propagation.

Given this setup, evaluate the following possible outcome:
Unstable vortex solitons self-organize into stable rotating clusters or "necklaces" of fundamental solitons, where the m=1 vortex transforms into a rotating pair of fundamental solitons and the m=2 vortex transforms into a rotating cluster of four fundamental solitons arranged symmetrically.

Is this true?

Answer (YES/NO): NO